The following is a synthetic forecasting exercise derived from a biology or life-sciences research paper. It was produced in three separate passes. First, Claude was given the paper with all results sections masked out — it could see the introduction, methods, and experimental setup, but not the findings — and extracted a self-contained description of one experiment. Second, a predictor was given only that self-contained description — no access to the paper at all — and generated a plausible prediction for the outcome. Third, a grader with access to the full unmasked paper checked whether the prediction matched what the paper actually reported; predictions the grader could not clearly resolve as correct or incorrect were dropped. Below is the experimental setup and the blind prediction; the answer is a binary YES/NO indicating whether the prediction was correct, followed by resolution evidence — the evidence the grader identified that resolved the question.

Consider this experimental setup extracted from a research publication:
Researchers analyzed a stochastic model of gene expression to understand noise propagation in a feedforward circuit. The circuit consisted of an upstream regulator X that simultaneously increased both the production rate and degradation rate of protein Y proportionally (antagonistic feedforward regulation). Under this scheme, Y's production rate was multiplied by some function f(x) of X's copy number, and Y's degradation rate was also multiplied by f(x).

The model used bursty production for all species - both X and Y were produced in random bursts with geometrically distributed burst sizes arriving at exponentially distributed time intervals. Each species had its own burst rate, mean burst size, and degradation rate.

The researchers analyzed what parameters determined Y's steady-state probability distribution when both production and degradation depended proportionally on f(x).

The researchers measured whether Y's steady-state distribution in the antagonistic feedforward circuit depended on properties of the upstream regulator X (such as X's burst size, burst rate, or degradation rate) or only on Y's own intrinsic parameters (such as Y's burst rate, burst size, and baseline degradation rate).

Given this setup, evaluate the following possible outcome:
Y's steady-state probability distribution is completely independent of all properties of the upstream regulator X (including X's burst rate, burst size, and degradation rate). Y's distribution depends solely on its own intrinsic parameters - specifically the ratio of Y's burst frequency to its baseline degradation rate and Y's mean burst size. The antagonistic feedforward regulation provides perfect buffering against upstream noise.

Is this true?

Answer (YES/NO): YES